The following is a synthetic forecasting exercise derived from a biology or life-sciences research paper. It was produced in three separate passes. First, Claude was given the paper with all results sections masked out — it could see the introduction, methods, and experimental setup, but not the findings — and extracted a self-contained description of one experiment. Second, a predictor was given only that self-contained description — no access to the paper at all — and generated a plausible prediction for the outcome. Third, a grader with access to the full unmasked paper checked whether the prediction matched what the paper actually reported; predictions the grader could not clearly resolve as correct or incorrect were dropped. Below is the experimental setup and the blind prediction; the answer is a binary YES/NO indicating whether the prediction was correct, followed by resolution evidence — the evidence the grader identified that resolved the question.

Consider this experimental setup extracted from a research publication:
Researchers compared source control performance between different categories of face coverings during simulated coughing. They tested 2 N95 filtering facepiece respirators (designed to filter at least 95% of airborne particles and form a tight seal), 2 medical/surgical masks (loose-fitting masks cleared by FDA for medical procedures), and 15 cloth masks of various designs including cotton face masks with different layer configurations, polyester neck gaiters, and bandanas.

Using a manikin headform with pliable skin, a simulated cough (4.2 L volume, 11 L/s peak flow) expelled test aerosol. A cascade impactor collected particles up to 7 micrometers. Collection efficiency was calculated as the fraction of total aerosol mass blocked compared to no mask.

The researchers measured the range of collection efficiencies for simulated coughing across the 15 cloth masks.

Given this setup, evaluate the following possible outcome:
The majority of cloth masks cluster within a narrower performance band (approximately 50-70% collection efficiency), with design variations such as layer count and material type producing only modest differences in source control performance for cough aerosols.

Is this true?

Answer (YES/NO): NO